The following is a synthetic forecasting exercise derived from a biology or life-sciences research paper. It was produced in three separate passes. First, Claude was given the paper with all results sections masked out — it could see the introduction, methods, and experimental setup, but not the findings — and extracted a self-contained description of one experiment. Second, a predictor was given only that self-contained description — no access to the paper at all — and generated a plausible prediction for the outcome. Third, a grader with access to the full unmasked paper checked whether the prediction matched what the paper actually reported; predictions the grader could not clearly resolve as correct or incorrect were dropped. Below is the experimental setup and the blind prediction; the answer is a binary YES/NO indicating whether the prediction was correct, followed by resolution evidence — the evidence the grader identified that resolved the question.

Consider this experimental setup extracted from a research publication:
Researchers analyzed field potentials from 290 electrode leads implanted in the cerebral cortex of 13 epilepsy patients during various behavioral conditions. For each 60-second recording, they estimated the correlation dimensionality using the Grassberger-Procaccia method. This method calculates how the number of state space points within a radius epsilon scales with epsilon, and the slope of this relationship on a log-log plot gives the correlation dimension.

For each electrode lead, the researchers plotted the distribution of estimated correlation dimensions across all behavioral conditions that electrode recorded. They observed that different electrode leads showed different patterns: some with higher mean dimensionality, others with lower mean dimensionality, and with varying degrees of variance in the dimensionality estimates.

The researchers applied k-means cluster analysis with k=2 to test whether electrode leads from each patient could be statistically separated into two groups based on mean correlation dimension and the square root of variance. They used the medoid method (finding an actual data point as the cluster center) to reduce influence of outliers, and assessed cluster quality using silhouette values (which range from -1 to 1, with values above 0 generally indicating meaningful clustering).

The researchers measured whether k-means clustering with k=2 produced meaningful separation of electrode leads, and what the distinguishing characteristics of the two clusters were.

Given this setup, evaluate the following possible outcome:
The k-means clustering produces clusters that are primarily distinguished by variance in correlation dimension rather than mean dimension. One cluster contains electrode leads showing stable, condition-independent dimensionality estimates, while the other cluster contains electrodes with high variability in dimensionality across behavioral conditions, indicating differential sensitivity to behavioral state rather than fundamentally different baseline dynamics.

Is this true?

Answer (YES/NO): NO